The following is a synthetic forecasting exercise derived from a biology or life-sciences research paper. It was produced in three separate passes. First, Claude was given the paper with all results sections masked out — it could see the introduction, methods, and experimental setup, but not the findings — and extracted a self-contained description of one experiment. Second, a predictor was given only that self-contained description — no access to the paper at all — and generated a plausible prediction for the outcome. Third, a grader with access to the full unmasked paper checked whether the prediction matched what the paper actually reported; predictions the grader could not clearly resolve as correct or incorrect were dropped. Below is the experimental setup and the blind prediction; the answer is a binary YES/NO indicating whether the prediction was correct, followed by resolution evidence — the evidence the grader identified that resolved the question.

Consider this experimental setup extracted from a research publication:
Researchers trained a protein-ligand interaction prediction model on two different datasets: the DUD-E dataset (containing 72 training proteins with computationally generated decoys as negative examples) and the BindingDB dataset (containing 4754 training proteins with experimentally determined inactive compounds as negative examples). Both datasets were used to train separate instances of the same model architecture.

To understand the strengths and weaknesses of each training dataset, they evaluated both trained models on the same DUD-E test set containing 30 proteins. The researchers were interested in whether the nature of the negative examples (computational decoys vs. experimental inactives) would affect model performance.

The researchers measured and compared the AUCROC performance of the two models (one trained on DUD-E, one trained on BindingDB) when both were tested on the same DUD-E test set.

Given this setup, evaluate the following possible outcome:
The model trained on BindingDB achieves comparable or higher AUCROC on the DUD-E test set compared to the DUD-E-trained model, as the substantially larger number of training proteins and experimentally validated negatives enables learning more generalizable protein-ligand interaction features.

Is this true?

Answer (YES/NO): NO